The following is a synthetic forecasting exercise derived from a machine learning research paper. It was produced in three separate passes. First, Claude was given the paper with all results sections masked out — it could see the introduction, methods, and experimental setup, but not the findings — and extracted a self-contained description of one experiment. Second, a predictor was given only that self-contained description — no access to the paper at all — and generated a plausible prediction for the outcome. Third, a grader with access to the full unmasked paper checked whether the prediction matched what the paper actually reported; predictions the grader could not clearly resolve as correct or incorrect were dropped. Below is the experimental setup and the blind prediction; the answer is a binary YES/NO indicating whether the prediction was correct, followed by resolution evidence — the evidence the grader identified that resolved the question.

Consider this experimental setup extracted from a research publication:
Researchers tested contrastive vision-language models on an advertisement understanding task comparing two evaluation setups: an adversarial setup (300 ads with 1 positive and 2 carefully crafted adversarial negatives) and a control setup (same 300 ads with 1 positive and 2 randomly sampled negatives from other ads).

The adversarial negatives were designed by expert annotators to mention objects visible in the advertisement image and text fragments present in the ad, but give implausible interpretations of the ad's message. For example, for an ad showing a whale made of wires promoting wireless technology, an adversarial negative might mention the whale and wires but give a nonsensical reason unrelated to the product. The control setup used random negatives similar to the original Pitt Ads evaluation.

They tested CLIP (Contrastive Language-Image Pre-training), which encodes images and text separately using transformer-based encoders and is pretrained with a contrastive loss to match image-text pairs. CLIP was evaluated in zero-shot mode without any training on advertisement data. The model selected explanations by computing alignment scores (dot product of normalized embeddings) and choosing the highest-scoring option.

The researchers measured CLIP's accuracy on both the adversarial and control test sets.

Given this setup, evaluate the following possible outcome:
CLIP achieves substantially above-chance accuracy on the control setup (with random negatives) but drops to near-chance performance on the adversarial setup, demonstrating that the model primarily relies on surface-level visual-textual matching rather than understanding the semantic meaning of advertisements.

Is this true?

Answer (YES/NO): YES